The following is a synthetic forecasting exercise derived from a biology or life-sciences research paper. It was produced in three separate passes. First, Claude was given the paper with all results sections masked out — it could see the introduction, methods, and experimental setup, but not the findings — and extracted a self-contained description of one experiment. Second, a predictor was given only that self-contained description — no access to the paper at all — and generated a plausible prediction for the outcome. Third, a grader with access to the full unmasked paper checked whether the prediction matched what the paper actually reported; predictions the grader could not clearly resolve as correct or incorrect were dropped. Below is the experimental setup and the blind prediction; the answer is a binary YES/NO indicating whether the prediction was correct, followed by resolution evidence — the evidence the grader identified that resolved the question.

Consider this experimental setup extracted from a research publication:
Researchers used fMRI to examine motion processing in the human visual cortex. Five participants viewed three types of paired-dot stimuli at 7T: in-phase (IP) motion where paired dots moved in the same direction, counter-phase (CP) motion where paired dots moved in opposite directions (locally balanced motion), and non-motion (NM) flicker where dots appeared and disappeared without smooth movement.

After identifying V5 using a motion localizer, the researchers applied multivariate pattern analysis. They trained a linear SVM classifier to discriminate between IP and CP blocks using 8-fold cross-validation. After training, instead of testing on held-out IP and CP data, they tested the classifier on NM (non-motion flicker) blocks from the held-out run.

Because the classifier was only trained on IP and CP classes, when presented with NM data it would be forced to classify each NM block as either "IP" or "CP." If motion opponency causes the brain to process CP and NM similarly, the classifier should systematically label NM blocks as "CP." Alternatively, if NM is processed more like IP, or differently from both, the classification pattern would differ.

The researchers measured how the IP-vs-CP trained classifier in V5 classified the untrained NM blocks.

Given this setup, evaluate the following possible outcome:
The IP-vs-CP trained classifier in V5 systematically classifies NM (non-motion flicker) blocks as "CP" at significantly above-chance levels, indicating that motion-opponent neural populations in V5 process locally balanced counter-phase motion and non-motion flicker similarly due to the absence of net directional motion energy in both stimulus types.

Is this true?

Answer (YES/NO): YES